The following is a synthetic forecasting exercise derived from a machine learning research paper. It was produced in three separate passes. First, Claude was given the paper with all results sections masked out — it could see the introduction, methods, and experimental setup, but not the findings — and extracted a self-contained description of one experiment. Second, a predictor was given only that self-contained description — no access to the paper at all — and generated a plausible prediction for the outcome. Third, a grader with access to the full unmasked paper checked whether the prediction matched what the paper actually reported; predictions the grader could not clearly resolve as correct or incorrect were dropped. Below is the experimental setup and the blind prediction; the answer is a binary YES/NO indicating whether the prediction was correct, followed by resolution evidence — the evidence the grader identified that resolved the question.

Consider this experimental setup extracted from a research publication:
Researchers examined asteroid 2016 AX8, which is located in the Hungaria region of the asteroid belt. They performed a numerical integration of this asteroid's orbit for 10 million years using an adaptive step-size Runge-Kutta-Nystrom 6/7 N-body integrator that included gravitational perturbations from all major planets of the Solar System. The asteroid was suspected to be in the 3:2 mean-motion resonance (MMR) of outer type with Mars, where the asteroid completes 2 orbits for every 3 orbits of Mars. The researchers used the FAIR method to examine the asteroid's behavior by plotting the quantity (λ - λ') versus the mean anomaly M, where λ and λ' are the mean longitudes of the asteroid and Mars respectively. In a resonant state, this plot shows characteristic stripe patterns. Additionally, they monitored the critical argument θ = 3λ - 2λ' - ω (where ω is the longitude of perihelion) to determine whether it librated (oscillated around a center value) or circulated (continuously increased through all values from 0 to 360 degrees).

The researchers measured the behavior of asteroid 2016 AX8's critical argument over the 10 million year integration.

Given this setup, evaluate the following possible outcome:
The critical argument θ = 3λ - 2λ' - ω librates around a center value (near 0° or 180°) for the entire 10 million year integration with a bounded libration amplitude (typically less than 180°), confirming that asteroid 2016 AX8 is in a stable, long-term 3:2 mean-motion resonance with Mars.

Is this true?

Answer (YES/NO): YES